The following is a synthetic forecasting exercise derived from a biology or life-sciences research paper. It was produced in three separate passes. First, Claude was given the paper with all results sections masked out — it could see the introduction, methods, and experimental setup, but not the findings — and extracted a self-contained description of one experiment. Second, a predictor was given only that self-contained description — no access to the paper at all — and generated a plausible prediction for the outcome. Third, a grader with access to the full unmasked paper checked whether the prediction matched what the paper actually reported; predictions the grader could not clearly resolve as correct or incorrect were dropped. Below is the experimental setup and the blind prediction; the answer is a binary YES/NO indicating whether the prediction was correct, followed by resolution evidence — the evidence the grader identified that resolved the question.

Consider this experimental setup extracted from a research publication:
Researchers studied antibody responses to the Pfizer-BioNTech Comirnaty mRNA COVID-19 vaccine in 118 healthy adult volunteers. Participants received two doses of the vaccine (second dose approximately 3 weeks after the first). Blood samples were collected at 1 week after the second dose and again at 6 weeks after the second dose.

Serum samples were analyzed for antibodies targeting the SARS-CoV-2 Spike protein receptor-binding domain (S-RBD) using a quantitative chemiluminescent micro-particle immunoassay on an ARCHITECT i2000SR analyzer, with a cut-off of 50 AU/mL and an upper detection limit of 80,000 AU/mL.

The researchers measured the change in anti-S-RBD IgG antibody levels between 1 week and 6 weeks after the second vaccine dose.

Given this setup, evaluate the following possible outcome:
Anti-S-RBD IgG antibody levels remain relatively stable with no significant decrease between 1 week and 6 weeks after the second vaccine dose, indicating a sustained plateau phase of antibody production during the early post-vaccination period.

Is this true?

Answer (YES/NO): NO